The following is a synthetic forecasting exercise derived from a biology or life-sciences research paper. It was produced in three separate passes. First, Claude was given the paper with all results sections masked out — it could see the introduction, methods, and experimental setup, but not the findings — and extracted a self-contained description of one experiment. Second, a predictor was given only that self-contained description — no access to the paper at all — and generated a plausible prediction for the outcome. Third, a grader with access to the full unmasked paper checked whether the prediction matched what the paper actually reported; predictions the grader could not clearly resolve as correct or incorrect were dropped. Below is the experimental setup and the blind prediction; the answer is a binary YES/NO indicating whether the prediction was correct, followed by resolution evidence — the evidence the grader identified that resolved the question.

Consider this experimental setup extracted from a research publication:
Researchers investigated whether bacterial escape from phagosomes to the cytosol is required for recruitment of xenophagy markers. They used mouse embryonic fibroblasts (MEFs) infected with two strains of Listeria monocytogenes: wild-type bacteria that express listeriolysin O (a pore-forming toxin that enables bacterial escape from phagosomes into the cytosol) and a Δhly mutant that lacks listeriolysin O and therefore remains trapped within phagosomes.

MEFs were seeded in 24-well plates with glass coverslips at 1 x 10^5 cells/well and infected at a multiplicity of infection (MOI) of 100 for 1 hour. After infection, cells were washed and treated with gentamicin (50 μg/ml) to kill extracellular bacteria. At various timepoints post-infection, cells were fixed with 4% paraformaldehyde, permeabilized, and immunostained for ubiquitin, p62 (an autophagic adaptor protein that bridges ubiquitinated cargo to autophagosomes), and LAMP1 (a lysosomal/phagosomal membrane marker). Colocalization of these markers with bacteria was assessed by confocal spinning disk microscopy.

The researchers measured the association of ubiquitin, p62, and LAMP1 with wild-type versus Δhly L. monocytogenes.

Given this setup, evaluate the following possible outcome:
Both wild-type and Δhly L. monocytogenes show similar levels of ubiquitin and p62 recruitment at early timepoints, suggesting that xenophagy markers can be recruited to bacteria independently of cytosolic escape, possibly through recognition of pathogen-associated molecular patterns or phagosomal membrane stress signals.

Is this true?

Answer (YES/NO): NO